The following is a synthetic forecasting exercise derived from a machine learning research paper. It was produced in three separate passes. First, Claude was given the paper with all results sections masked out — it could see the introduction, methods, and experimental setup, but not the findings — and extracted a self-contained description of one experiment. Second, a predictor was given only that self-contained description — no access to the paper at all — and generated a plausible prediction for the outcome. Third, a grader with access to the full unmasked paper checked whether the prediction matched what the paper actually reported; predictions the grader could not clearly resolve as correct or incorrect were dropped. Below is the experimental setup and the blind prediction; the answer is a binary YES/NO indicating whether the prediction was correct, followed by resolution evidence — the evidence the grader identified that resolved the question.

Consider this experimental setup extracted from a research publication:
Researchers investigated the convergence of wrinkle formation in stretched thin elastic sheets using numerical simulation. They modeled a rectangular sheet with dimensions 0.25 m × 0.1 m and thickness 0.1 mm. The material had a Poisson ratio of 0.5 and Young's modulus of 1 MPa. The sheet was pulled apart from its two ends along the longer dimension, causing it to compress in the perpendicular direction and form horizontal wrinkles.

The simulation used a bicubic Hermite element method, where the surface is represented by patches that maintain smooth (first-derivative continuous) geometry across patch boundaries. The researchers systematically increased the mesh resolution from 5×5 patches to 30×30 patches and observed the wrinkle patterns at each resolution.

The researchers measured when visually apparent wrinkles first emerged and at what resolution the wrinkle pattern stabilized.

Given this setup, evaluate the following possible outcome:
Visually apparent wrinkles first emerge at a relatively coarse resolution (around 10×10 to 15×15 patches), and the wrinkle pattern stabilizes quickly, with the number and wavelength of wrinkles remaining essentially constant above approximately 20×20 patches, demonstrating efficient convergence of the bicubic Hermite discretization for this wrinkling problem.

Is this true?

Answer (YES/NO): YES